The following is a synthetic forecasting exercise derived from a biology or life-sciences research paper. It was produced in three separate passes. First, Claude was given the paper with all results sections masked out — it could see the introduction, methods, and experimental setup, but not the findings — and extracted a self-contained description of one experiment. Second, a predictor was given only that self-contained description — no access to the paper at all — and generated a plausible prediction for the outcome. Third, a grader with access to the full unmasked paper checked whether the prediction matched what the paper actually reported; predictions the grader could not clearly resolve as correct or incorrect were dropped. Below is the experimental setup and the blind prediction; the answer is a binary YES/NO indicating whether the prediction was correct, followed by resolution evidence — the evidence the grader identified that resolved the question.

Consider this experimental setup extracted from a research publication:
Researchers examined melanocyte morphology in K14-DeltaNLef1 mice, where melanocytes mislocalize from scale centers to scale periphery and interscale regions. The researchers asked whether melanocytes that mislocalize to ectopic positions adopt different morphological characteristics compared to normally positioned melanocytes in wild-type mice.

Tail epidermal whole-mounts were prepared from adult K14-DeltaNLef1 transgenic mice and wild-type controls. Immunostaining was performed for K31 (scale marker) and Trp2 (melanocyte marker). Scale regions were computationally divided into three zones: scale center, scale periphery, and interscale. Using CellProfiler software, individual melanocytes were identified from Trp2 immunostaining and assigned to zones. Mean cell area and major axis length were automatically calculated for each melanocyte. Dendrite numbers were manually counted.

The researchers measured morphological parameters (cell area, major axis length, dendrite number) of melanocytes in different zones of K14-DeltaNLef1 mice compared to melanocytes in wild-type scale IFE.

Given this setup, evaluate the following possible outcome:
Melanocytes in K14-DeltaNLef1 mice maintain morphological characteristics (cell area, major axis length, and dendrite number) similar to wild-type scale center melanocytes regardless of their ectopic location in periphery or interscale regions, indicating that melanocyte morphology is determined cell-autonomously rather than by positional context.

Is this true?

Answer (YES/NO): NO